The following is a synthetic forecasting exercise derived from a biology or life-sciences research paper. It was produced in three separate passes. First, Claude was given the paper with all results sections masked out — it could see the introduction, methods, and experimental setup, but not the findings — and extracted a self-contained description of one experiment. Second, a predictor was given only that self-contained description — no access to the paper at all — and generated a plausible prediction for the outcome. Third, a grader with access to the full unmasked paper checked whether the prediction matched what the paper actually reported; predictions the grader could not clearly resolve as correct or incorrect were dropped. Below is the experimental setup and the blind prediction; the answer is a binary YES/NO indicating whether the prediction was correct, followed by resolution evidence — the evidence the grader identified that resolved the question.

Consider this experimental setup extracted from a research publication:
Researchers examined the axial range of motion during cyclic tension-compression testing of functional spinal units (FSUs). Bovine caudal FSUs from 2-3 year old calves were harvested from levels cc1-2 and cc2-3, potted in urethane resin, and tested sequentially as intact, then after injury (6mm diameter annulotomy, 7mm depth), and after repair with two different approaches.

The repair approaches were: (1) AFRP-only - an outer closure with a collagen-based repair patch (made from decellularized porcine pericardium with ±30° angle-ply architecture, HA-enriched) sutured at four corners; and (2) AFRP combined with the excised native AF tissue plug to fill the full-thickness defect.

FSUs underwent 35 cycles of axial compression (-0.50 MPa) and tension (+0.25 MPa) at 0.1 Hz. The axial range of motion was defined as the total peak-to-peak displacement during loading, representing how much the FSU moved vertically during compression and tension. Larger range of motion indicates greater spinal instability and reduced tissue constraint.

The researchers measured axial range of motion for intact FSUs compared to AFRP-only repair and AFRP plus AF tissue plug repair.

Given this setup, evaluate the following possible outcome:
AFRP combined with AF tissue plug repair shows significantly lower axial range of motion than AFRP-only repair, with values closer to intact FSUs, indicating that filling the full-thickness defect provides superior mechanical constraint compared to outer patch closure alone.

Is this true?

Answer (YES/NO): NO